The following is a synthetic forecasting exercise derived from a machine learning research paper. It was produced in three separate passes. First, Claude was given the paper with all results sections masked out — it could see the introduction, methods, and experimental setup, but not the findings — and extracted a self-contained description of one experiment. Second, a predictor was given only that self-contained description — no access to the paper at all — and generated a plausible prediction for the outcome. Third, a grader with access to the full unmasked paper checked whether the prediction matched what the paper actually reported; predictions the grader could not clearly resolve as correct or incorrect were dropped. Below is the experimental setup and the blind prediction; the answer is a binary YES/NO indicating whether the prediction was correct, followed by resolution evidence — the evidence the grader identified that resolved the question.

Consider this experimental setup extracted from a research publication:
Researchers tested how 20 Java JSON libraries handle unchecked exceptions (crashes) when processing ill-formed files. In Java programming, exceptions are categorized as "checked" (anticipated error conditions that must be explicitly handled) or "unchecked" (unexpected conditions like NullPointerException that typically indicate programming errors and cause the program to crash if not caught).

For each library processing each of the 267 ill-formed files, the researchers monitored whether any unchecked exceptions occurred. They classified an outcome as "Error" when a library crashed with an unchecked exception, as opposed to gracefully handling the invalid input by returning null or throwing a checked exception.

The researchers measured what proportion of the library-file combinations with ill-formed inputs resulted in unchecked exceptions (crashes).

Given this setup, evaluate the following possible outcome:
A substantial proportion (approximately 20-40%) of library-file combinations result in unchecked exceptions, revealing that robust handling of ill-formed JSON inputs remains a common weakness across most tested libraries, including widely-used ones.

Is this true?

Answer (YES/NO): NO